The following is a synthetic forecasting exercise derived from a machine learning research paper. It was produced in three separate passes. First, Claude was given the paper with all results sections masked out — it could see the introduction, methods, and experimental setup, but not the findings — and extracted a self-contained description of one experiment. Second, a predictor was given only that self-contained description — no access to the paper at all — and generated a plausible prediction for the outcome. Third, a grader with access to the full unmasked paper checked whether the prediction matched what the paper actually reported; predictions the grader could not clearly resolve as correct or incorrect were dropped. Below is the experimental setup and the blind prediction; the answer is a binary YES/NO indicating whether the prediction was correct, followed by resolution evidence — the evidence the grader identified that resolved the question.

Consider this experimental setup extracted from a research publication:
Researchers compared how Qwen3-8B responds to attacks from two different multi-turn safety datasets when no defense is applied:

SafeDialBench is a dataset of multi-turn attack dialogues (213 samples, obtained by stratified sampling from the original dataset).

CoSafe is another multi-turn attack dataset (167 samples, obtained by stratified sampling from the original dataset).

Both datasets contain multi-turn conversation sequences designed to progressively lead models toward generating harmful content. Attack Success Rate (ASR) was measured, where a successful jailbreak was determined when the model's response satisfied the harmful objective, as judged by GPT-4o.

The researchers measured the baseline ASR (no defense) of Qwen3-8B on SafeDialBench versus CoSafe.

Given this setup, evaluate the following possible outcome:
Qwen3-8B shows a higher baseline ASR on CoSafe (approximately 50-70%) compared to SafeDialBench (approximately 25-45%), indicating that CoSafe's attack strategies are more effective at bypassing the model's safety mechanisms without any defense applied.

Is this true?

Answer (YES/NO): NO